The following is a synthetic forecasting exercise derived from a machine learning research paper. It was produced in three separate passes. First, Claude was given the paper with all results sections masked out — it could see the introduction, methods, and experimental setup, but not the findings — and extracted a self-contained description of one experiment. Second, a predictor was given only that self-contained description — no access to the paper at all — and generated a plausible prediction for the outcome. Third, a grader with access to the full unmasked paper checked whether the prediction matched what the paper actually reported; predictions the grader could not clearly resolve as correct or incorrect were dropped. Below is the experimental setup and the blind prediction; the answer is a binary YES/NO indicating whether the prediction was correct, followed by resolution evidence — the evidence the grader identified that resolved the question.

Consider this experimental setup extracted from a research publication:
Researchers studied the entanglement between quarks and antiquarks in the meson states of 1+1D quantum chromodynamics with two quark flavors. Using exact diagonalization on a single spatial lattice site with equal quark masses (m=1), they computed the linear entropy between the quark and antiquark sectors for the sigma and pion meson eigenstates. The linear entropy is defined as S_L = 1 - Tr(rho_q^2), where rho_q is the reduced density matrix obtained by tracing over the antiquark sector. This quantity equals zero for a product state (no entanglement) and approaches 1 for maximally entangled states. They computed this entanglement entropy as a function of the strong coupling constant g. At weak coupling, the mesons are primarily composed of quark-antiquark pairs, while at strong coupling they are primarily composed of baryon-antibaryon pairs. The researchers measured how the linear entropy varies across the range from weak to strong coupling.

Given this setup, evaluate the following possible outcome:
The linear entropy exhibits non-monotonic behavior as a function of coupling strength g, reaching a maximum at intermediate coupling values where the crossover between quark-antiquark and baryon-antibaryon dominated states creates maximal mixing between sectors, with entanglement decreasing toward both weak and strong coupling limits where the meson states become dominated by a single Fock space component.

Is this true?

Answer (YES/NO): YES